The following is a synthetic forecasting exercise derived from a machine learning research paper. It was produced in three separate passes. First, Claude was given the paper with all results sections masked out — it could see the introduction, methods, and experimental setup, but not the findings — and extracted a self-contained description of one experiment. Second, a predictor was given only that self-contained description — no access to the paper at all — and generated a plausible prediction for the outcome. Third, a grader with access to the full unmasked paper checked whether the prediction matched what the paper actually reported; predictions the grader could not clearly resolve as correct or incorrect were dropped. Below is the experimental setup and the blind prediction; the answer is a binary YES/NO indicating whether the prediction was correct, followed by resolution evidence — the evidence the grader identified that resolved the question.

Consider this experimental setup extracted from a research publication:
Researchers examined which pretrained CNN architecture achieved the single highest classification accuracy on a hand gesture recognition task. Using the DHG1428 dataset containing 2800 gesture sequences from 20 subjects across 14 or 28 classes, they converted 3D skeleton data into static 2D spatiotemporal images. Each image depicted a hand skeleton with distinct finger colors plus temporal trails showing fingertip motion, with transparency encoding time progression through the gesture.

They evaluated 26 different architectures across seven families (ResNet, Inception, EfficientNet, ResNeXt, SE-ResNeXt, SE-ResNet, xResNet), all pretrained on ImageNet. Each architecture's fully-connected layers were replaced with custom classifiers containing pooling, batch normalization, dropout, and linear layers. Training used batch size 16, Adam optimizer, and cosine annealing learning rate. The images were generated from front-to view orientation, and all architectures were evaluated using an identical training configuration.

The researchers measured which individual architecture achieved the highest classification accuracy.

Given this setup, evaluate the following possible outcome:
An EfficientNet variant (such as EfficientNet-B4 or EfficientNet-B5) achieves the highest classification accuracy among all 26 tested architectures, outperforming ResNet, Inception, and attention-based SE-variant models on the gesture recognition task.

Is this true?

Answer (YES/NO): NO